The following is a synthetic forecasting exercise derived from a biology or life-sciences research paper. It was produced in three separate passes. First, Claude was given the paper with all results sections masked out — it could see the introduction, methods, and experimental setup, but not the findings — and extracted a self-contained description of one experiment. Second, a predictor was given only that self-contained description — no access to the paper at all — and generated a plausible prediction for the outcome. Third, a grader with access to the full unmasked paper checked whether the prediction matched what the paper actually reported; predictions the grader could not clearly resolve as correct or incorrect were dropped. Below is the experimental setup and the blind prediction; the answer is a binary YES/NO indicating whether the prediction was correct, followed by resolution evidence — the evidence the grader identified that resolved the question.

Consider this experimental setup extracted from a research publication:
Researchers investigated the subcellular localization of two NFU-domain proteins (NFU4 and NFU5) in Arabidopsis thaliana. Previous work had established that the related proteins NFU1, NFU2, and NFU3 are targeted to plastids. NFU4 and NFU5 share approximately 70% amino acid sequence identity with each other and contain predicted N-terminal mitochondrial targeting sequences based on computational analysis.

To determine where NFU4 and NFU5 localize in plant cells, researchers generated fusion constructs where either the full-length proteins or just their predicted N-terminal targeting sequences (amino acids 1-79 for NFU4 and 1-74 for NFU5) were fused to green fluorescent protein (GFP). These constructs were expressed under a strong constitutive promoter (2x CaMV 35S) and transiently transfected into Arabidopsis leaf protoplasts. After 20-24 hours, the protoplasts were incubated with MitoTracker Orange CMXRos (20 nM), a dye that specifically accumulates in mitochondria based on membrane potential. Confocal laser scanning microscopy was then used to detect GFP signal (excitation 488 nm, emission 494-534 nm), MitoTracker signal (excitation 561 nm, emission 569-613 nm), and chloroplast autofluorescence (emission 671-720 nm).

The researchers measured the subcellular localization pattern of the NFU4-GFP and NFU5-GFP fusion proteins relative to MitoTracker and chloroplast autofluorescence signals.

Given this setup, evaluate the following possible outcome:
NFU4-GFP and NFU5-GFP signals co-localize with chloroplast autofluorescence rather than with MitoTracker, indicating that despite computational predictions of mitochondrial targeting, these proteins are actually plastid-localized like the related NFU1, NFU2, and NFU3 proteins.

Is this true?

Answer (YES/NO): NO